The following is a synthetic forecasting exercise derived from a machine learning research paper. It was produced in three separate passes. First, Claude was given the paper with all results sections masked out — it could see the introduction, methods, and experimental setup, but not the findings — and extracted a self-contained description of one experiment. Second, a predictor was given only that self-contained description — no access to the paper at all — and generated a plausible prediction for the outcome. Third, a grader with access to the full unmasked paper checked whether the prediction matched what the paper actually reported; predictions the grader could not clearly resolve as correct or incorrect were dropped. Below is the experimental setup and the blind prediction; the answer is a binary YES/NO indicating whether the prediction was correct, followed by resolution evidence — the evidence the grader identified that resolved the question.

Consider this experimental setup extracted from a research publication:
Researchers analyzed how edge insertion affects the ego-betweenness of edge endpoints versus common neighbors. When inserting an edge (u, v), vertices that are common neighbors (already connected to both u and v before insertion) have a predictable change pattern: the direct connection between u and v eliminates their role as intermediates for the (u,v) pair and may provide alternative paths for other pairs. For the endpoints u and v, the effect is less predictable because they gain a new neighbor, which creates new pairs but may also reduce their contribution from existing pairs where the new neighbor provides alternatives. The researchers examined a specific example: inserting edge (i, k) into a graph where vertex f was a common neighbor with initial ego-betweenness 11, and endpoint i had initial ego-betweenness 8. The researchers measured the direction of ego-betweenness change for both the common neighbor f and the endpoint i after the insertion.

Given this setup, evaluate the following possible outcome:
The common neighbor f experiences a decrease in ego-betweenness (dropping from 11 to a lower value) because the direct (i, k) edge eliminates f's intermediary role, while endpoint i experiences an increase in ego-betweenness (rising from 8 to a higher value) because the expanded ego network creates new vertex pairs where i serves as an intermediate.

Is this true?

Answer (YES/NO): YES